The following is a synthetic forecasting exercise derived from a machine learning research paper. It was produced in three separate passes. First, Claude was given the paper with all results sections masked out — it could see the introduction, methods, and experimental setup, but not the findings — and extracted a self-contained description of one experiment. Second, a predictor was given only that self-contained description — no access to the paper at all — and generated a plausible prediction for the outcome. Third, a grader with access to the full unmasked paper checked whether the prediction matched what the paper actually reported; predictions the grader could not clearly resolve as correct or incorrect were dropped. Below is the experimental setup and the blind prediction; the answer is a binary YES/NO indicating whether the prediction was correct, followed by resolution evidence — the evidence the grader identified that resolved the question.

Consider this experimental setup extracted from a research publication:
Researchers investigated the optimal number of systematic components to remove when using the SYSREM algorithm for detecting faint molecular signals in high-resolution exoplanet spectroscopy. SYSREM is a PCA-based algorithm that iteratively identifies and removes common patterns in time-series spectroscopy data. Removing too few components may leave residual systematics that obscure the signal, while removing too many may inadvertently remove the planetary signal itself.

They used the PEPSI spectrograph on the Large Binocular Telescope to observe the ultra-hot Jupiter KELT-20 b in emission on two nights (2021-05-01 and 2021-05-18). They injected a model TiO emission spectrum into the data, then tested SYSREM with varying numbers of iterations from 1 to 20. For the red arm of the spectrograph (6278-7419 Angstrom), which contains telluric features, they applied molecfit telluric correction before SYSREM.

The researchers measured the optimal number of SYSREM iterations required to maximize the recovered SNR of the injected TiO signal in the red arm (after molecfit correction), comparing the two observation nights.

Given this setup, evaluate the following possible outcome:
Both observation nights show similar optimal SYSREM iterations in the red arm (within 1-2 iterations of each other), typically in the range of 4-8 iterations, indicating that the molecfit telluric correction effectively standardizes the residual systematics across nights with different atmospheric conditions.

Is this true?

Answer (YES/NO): NO